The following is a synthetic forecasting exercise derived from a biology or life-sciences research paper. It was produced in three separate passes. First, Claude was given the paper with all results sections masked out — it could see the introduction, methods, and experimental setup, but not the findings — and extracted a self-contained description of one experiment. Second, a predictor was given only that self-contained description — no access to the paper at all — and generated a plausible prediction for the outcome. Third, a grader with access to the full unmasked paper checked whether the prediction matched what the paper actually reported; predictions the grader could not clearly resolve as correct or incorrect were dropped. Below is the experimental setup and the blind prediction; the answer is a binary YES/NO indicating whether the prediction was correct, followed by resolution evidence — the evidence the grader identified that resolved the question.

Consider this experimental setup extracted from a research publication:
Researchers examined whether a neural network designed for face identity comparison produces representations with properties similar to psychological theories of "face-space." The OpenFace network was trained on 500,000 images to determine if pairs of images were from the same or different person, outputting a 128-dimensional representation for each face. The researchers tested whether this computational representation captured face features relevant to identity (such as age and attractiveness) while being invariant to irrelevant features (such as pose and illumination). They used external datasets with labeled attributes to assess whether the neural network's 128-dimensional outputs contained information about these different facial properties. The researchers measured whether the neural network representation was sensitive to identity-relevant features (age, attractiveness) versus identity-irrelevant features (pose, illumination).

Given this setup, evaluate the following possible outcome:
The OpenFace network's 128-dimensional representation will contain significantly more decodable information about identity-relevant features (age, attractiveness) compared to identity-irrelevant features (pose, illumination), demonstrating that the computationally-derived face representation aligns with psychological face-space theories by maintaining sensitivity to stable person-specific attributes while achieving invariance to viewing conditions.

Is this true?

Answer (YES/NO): YES